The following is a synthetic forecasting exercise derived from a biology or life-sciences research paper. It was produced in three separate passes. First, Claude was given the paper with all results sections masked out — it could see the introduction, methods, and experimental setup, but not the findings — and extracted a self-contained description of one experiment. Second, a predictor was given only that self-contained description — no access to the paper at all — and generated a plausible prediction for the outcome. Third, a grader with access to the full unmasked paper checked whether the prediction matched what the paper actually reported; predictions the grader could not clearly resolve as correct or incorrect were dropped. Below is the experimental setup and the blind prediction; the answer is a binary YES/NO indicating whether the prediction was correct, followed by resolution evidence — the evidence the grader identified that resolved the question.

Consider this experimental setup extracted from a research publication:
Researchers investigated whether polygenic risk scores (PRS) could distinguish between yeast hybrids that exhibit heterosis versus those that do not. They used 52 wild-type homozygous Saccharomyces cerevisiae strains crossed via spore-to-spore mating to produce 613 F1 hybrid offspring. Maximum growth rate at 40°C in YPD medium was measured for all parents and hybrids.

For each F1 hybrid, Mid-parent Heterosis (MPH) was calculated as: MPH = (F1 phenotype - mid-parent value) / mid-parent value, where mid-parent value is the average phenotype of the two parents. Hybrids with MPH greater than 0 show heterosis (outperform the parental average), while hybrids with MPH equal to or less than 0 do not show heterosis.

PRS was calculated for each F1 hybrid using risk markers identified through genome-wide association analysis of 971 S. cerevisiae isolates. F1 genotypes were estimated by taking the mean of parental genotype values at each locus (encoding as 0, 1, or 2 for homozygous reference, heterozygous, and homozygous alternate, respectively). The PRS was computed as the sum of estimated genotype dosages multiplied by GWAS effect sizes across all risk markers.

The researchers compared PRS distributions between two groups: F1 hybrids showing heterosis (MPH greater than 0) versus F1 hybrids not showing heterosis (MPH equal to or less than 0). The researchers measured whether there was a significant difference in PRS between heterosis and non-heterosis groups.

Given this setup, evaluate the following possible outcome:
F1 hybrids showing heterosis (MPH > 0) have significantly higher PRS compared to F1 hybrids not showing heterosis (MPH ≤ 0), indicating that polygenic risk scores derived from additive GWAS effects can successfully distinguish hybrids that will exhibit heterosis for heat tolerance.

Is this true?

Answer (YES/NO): NO